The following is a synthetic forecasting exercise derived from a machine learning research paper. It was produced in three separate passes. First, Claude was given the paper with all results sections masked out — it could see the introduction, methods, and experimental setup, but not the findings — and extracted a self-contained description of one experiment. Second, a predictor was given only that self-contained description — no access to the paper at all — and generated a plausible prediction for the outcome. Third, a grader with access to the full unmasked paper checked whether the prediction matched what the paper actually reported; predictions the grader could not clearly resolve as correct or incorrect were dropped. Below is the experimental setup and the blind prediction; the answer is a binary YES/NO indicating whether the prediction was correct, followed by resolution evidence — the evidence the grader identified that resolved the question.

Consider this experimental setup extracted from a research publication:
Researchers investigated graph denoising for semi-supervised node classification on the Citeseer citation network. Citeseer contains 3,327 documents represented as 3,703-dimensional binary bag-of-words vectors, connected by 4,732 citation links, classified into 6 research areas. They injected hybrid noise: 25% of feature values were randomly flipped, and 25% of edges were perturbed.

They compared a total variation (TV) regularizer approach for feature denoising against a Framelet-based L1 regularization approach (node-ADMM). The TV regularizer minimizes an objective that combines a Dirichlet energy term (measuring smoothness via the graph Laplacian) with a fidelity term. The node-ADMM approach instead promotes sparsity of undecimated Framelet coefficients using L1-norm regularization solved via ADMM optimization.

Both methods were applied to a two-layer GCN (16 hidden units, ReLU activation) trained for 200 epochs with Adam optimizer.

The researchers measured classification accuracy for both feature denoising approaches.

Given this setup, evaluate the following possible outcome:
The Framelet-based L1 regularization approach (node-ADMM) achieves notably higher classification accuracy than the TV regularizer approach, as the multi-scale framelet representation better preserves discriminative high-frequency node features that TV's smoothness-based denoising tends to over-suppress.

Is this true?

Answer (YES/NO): YES